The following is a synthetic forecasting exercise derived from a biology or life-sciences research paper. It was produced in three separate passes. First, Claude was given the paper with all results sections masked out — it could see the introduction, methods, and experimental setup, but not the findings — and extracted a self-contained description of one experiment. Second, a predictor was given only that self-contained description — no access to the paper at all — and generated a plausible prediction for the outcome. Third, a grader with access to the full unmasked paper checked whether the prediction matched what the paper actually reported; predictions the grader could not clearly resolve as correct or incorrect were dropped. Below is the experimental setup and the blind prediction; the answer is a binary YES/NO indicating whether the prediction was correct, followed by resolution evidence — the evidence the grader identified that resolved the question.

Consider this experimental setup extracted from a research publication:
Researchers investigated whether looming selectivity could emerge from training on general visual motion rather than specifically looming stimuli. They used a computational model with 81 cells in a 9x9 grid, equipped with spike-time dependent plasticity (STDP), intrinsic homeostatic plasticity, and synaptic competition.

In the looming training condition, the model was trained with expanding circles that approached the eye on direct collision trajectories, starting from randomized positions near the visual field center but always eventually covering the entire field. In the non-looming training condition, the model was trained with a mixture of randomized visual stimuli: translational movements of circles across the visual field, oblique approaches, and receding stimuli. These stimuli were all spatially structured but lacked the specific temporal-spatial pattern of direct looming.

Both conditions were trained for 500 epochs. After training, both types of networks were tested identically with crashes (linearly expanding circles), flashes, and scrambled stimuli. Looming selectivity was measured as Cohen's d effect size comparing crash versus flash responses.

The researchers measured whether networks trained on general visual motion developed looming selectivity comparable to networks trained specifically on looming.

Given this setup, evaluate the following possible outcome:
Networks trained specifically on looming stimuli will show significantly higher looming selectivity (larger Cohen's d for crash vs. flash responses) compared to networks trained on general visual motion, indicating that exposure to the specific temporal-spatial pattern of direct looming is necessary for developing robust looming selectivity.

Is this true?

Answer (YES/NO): NO